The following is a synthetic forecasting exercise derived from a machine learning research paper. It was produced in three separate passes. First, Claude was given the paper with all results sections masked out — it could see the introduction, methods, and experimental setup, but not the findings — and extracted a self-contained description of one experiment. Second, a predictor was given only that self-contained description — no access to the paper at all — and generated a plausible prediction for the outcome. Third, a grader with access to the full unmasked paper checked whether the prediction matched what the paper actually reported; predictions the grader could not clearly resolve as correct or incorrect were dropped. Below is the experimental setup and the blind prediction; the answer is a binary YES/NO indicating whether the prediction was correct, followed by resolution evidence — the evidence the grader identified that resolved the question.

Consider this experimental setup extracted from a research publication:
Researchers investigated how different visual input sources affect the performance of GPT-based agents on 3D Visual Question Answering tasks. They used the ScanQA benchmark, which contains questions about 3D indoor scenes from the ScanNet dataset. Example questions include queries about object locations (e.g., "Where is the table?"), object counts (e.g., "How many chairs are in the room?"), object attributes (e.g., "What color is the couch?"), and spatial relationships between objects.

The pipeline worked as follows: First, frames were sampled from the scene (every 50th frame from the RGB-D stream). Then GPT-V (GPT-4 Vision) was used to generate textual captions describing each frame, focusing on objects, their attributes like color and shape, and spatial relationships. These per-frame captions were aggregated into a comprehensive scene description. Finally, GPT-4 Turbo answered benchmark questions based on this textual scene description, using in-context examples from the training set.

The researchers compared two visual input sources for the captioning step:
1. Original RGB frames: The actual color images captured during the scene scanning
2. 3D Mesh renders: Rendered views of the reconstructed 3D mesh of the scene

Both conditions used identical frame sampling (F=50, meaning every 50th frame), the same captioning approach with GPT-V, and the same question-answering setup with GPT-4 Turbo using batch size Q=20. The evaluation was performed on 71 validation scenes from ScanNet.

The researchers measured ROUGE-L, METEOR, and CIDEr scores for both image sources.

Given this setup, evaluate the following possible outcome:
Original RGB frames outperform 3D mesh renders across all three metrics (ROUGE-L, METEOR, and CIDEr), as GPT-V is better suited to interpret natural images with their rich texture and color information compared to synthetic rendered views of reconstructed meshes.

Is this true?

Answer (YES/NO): YES